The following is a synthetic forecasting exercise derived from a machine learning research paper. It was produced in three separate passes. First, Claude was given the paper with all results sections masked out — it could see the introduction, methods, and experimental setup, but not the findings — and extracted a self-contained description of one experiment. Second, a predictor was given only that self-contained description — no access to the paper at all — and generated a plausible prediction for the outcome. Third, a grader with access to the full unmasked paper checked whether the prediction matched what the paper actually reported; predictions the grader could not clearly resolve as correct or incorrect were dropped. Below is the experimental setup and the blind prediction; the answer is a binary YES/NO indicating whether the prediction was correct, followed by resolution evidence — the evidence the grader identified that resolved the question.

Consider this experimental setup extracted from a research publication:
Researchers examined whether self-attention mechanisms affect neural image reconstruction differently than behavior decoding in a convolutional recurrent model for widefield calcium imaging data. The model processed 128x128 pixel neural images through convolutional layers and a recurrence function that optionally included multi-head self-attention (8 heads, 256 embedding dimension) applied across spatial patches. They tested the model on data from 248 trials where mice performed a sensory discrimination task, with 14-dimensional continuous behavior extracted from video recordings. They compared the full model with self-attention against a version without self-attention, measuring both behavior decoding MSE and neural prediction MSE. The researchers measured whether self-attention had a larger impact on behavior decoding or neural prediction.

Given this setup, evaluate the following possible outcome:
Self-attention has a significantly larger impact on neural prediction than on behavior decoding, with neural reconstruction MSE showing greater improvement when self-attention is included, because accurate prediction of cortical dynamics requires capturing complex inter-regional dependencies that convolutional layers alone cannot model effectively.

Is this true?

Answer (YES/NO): YES